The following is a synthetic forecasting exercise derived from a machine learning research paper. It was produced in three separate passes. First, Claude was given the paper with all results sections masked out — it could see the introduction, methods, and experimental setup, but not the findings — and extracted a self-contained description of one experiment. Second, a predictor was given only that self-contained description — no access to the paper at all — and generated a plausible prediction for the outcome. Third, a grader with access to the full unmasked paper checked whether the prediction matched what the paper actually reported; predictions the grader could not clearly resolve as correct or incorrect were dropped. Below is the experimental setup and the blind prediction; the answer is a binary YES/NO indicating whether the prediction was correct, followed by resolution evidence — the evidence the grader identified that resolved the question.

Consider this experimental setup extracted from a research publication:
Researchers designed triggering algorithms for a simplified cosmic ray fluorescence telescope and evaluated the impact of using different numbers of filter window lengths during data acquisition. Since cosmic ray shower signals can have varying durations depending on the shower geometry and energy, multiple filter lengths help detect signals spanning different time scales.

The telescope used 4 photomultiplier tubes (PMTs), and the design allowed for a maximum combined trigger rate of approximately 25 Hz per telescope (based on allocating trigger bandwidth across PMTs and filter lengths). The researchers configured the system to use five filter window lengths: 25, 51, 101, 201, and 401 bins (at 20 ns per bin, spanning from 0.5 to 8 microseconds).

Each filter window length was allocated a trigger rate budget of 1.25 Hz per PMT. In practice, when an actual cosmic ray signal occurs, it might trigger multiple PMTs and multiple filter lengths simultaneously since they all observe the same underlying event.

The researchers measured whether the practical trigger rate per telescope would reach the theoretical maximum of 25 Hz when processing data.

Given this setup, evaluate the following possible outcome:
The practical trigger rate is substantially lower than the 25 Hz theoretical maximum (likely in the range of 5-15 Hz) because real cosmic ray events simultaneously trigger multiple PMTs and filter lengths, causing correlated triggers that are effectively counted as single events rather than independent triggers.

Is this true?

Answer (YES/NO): NO